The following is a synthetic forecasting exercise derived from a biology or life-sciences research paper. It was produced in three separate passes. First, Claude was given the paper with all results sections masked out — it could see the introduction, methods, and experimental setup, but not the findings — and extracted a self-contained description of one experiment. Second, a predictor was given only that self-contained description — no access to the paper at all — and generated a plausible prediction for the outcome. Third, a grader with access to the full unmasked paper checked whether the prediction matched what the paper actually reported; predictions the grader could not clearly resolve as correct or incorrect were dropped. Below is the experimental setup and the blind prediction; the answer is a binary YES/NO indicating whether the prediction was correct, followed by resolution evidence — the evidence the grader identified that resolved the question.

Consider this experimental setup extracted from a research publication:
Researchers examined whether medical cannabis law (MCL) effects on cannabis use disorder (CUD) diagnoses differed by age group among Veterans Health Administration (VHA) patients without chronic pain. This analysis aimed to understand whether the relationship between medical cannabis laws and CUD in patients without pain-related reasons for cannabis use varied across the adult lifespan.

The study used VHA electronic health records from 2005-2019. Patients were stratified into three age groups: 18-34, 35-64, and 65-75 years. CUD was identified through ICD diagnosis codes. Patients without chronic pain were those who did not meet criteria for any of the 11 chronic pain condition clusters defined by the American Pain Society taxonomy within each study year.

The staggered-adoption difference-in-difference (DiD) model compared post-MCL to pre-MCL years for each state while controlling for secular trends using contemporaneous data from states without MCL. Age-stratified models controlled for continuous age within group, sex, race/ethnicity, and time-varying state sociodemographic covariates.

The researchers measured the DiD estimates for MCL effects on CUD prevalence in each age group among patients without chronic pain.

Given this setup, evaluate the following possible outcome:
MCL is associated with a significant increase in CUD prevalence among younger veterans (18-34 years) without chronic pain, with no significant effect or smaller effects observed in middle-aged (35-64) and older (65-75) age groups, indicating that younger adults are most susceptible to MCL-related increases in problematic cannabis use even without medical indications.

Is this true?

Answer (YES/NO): NO